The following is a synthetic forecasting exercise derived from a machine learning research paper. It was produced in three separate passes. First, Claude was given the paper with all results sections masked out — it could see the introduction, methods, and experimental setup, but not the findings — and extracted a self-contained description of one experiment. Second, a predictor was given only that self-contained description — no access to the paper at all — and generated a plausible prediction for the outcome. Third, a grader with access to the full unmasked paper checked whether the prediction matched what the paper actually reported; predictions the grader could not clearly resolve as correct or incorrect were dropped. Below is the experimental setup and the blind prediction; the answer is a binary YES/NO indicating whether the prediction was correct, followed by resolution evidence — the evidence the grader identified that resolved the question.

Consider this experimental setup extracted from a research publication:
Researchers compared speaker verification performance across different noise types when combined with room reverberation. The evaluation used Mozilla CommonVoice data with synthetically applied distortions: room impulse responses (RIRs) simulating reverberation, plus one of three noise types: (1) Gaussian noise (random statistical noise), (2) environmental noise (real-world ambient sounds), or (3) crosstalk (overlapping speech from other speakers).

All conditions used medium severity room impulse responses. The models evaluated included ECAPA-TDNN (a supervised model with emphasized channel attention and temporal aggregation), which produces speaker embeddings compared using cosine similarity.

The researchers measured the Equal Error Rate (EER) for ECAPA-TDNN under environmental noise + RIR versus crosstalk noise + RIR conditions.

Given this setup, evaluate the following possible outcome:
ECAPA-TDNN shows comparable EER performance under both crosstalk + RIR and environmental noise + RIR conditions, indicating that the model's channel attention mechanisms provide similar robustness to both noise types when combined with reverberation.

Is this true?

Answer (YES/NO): NO